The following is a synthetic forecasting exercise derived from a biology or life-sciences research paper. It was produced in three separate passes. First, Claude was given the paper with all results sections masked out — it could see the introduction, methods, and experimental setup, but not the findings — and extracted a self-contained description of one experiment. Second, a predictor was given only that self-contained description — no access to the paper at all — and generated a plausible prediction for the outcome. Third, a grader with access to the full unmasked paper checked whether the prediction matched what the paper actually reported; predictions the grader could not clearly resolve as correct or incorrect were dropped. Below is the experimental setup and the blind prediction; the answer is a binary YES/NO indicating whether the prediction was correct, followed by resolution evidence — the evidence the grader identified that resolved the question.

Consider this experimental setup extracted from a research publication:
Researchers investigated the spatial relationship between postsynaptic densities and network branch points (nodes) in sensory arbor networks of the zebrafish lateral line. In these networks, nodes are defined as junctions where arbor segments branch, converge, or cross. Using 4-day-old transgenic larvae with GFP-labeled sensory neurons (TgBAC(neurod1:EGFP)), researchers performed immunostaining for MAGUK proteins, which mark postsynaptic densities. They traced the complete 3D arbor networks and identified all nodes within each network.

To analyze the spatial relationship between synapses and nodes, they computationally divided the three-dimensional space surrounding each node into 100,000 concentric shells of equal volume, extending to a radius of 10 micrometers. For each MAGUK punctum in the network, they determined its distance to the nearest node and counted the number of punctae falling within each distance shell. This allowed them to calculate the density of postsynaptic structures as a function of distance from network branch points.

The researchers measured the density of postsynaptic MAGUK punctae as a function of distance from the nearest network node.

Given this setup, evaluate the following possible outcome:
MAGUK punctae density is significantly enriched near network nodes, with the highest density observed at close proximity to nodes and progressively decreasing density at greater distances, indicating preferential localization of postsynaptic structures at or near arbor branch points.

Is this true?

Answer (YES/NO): YES